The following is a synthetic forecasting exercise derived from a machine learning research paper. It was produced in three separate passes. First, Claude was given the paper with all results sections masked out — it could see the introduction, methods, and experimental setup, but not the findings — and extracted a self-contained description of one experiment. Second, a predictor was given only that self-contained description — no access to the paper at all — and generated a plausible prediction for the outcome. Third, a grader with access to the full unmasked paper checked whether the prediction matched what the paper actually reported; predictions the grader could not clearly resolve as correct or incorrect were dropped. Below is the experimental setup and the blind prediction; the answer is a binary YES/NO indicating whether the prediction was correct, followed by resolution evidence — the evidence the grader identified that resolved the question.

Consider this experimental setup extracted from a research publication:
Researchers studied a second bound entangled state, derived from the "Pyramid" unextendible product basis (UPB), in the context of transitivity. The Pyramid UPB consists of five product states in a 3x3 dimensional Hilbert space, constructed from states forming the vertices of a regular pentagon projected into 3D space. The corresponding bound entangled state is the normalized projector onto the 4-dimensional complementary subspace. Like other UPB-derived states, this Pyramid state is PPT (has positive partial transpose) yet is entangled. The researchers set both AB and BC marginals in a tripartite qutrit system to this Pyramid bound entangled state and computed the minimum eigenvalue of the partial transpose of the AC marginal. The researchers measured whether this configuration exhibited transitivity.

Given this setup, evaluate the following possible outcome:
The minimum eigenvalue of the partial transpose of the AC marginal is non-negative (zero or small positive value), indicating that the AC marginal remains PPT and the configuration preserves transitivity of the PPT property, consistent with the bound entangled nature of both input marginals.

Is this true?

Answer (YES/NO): NO